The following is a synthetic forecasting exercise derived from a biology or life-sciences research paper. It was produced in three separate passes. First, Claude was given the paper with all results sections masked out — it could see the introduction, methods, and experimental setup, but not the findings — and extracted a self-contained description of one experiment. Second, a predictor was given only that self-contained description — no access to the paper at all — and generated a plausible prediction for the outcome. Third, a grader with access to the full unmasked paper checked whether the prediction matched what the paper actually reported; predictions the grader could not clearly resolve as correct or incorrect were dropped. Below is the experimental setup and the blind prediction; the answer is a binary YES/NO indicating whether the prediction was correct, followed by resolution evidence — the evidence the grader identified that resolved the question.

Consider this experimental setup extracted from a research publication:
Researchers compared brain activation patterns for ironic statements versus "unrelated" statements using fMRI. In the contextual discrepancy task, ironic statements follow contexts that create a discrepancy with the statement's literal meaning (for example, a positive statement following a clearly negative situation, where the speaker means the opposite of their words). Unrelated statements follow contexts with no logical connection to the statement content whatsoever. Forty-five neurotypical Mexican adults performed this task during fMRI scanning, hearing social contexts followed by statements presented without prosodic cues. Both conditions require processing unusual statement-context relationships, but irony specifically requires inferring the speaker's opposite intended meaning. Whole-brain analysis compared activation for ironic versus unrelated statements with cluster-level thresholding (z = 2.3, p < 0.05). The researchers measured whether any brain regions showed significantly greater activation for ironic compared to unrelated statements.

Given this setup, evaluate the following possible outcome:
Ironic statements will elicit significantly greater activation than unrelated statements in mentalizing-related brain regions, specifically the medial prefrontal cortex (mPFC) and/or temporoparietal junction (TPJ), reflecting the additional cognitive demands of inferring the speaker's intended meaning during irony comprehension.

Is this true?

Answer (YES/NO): NO